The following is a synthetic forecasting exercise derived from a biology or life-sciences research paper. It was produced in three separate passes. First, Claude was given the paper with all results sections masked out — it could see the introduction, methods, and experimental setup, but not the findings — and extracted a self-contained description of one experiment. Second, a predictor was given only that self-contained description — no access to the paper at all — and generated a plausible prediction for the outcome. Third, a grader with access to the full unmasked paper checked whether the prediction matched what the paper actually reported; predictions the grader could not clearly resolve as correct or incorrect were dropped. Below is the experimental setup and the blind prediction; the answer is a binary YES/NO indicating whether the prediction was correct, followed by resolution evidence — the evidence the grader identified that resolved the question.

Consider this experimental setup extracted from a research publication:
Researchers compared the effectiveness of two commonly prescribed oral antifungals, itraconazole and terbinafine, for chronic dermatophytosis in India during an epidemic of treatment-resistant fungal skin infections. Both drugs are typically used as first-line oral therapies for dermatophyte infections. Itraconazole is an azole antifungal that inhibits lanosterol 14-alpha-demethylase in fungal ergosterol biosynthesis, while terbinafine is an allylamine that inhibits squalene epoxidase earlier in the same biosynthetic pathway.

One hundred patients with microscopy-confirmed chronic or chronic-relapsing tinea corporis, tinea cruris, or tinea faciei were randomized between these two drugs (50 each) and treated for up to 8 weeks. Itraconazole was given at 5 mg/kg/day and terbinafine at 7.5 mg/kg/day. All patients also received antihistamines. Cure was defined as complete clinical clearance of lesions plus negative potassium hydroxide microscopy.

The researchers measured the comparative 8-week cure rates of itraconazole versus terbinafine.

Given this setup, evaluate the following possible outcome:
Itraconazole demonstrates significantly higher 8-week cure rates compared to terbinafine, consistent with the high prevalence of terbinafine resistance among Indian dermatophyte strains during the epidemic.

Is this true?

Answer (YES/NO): YES